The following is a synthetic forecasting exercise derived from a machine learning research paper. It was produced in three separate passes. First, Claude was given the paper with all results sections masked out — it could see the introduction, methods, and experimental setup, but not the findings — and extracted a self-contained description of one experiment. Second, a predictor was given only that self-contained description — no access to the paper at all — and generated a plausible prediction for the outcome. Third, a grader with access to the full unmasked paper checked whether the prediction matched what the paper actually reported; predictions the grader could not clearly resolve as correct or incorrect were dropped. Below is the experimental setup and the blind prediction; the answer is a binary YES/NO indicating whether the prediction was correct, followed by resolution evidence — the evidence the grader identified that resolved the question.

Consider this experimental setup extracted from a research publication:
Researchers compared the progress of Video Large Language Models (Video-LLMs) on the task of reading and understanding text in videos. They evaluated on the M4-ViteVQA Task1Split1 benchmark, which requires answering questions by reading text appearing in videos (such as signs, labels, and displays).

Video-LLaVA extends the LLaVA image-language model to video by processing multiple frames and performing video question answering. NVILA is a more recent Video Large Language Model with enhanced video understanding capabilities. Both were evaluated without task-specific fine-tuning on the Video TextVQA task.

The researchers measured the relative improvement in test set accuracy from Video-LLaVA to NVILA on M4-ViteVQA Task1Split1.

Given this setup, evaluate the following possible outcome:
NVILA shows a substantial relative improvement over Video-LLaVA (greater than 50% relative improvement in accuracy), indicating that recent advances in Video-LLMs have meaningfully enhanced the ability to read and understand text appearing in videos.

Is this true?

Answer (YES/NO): YES